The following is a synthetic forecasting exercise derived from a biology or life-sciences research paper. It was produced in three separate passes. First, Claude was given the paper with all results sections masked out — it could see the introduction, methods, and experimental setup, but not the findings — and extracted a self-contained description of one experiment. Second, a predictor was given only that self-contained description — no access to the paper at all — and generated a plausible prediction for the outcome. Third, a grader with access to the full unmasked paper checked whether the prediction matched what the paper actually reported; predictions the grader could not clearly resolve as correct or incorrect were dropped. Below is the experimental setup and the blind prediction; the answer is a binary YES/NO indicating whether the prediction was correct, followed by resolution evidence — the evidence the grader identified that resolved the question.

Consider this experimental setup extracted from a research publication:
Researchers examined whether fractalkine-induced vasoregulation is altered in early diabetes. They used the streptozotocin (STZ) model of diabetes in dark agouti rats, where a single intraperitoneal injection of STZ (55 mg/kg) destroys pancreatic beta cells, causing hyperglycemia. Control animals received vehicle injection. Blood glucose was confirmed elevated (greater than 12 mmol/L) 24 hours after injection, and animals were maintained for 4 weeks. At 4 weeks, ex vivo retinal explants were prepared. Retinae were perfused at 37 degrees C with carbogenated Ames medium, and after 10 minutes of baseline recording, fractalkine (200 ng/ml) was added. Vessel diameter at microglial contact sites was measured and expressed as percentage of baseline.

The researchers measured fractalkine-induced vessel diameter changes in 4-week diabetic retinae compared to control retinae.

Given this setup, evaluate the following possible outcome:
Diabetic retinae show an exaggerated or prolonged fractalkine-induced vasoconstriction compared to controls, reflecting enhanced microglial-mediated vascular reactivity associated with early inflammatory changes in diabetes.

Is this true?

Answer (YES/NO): NO